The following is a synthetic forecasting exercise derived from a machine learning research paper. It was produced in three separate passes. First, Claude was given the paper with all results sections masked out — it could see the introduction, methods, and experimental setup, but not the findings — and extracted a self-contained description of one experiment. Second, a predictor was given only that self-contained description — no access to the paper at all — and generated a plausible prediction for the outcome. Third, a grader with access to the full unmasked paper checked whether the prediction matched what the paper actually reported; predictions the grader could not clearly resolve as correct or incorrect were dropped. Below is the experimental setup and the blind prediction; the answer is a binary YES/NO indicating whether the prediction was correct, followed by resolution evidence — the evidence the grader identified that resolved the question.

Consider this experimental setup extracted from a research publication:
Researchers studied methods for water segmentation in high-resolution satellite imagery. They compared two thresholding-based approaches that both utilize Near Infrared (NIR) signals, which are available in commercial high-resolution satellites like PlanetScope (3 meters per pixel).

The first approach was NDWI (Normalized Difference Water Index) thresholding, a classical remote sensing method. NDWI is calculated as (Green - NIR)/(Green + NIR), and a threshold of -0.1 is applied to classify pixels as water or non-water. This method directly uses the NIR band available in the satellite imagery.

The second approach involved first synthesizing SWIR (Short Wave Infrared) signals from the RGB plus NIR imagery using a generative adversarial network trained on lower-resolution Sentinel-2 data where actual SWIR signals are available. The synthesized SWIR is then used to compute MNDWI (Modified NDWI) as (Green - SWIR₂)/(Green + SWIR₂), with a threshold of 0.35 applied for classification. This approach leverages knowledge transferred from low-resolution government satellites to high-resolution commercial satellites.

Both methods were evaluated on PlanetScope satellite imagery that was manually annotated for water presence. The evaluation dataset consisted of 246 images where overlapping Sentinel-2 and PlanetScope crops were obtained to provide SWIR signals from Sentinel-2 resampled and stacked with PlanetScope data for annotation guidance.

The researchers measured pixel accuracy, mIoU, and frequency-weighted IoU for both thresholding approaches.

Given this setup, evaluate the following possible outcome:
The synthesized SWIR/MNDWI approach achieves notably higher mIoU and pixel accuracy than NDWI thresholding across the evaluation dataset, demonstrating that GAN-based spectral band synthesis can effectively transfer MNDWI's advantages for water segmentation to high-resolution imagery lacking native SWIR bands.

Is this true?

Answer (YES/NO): YES